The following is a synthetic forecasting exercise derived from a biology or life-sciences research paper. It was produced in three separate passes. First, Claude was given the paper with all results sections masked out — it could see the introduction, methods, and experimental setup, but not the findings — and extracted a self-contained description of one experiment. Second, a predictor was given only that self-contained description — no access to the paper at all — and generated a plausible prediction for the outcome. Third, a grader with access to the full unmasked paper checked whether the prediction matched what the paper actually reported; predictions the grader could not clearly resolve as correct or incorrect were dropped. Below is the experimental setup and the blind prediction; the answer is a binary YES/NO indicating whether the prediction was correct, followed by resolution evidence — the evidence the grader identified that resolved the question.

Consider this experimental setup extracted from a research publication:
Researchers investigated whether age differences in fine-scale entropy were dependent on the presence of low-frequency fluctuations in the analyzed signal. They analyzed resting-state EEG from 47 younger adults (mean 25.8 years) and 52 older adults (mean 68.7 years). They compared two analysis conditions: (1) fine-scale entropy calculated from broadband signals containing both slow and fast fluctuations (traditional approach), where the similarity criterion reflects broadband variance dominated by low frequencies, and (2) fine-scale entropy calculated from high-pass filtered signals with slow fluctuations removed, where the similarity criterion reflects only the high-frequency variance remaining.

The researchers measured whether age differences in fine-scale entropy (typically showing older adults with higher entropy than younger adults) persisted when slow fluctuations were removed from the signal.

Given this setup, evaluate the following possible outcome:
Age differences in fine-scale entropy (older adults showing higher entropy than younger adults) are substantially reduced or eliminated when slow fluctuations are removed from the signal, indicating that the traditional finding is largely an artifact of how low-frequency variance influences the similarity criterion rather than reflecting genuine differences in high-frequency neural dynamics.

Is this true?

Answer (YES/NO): YES